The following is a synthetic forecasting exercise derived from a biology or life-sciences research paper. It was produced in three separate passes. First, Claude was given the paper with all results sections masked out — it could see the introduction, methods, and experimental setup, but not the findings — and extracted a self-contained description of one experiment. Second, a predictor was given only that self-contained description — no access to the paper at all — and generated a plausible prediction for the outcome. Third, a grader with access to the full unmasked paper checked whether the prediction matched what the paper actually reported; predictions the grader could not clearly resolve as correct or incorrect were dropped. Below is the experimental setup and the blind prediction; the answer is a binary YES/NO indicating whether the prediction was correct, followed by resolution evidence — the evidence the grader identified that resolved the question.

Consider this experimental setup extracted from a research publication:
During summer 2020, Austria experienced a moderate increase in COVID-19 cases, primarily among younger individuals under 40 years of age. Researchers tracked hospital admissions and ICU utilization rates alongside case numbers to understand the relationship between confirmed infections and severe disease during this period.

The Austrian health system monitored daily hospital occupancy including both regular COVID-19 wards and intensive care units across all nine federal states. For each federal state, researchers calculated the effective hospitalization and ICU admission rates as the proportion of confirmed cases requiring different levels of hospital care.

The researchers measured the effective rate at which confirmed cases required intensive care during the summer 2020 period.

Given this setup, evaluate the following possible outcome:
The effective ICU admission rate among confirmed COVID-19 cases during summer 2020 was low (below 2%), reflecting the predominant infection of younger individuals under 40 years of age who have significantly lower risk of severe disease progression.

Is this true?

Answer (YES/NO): YES